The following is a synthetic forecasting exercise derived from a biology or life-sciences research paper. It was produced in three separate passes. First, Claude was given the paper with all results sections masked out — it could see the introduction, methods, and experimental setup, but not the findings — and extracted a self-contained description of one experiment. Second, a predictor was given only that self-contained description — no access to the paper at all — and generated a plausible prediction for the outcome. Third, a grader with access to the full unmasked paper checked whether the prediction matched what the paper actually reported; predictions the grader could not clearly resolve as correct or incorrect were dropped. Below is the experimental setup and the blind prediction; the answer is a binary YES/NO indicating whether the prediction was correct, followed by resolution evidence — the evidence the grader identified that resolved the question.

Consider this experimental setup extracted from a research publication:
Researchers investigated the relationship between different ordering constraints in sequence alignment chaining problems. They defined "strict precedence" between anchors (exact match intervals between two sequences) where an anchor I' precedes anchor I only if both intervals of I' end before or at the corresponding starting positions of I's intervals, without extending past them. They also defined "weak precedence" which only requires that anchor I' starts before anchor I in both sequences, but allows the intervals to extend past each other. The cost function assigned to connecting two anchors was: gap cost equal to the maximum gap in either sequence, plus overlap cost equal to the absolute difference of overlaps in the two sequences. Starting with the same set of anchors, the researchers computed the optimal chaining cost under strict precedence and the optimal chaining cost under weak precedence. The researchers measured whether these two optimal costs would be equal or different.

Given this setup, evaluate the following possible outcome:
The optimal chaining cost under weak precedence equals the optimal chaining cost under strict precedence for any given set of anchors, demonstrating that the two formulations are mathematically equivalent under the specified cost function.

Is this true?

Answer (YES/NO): YES